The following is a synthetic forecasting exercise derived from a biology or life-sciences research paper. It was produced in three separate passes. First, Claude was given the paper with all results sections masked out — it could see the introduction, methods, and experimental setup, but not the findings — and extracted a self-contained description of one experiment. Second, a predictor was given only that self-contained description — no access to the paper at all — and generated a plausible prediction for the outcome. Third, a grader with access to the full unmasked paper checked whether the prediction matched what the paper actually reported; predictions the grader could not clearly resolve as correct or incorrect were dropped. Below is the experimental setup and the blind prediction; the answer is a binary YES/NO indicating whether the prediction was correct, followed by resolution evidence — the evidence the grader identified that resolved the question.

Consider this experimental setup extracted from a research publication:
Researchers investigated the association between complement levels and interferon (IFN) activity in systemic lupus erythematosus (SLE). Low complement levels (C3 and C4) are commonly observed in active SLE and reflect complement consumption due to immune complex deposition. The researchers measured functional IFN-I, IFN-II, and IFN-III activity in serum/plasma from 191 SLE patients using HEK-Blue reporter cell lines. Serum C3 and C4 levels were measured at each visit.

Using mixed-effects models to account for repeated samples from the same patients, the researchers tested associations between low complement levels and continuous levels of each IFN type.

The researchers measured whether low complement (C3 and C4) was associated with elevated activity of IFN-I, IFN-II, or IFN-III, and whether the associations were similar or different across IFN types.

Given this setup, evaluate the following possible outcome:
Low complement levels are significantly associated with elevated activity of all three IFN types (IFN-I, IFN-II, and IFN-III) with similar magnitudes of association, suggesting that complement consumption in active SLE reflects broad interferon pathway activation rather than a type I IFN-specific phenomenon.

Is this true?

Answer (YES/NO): NO